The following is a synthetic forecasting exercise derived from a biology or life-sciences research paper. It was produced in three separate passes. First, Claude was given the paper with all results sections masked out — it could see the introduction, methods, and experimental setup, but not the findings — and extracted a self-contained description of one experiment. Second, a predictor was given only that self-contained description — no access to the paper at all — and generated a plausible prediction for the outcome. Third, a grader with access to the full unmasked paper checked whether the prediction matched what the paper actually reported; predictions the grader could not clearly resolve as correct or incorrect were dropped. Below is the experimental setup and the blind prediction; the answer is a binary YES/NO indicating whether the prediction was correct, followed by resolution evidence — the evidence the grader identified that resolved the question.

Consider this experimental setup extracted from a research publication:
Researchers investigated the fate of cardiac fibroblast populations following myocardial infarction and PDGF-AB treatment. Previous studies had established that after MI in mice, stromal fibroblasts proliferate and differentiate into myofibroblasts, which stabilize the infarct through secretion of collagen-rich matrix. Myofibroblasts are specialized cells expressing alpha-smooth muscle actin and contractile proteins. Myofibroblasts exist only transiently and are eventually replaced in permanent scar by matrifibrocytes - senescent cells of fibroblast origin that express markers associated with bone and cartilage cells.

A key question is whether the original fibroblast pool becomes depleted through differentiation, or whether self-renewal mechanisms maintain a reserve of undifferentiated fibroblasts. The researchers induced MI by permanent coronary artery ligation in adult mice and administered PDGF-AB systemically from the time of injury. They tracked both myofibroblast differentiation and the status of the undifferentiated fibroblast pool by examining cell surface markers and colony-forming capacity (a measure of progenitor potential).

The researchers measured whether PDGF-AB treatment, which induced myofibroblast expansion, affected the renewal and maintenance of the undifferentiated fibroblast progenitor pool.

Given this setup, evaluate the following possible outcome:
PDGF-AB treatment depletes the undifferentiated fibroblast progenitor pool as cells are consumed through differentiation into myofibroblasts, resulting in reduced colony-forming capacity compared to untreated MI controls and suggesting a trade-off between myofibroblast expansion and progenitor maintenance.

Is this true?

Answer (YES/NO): NO